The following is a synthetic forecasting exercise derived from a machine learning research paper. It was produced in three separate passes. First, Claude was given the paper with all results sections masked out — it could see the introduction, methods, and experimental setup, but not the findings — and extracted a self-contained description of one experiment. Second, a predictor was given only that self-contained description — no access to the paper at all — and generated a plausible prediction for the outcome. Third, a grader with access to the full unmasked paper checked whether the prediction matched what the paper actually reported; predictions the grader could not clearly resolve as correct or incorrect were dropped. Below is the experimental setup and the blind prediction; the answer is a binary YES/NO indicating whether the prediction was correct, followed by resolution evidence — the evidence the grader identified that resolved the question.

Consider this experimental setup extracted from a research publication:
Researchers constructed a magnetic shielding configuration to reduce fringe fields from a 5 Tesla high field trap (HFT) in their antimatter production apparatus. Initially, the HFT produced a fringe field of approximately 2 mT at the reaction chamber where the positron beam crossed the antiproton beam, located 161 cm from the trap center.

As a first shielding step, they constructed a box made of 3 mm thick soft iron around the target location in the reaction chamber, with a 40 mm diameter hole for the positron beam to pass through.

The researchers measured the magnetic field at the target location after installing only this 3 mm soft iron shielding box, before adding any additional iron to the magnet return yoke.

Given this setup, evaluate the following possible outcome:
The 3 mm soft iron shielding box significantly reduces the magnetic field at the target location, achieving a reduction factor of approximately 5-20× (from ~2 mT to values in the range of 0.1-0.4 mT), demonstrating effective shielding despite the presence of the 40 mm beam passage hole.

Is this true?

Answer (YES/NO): YES